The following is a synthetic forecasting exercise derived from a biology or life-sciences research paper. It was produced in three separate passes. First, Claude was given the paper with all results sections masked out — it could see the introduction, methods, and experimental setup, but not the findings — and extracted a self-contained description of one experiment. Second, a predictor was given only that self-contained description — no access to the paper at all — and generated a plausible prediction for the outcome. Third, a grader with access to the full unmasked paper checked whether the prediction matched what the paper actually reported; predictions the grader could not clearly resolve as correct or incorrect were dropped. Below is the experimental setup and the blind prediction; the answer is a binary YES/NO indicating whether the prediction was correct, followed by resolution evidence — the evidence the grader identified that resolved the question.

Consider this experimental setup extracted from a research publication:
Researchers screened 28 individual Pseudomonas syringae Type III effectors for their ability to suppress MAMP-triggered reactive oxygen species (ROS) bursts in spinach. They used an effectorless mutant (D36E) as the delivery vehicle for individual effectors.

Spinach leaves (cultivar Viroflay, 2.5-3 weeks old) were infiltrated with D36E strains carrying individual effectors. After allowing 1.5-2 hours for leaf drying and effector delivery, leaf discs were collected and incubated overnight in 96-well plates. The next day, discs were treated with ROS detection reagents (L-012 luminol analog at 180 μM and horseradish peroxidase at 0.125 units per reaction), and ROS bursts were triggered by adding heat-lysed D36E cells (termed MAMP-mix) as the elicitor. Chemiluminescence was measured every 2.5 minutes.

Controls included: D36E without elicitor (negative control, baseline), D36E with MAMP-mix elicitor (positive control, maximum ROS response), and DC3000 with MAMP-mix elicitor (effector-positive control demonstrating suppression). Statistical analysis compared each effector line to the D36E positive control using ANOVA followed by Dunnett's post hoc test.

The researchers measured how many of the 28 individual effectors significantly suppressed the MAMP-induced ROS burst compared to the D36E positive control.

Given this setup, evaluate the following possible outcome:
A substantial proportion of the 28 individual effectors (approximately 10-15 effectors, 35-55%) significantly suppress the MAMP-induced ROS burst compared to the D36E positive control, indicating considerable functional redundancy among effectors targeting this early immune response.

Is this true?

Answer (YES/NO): NO